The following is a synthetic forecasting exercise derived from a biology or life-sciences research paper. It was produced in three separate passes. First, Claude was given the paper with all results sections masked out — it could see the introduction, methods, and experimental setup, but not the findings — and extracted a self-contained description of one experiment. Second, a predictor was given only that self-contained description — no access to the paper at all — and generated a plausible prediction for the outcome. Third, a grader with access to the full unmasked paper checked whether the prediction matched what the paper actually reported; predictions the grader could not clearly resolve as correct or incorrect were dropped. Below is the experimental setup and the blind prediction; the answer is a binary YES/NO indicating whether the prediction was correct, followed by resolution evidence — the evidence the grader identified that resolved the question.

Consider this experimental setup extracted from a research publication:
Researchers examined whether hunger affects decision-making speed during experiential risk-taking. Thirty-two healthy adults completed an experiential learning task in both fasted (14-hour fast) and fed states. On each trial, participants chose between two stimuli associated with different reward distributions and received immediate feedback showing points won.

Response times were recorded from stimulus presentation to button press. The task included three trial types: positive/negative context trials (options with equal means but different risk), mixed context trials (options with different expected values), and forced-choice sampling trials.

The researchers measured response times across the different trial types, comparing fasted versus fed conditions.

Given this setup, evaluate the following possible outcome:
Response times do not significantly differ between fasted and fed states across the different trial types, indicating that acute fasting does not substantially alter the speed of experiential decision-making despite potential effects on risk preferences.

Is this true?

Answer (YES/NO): YES